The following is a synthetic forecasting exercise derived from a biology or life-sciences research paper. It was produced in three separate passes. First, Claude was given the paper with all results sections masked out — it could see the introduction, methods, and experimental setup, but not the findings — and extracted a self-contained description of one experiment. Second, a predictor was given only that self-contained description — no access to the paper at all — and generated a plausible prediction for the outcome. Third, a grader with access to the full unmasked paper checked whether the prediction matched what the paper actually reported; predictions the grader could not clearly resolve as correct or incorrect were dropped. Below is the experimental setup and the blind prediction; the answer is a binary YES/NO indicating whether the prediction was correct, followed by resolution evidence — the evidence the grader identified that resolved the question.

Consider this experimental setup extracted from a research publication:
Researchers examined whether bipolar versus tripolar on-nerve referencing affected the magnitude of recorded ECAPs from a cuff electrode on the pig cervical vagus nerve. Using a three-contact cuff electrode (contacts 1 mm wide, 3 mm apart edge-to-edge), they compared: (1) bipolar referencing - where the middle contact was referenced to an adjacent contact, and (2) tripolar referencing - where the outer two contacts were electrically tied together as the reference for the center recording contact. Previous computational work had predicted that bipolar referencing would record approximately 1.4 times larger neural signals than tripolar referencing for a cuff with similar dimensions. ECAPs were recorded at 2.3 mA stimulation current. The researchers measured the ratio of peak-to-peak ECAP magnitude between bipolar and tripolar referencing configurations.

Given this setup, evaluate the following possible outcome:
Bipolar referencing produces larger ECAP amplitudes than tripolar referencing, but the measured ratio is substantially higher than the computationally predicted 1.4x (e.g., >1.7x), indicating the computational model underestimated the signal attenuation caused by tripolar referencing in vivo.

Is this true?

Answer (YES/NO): YES